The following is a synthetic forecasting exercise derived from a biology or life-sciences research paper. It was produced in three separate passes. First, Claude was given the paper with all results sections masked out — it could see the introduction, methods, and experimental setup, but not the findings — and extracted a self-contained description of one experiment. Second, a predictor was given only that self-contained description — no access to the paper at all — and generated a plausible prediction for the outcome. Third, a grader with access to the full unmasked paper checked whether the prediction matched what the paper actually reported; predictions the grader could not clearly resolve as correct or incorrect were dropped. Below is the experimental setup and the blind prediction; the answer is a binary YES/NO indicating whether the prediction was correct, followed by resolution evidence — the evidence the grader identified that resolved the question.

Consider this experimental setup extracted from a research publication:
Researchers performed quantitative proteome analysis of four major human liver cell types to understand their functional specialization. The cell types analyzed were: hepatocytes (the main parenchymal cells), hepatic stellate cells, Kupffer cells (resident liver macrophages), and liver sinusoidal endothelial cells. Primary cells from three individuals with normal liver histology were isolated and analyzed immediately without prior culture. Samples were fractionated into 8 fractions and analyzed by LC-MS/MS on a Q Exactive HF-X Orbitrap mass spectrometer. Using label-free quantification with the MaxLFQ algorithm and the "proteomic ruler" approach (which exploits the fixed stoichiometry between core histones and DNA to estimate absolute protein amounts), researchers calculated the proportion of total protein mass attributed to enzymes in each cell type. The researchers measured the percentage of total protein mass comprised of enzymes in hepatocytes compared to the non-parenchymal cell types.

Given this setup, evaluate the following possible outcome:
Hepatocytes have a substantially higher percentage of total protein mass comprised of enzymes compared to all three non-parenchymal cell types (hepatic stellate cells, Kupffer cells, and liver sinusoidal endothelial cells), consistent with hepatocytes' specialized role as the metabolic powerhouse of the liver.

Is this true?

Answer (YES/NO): YES